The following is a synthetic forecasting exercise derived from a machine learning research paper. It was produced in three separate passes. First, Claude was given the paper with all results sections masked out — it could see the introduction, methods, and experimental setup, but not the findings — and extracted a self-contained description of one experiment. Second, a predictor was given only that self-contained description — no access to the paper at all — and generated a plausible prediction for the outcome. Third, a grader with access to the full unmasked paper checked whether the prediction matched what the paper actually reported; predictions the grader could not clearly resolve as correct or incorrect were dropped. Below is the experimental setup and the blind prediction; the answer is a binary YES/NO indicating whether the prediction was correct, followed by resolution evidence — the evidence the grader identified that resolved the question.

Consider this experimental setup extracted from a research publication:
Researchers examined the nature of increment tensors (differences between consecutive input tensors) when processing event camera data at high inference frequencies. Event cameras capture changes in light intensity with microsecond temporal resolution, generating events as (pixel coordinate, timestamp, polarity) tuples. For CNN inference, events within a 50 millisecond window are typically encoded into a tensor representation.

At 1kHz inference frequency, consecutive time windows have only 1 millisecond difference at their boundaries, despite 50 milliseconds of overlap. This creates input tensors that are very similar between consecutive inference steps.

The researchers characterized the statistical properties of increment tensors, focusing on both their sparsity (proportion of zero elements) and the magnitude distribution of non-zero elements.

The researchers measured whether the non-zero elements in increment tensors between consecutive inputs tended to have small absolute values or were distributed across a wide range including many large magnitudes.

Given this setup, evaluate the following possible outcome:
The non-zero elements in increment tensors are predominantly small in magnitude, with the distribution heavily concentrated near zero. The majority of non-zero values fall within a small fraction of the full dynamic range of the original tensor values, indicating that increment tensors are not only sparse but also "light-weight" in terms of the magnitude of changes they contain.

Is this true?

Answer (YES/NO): YES